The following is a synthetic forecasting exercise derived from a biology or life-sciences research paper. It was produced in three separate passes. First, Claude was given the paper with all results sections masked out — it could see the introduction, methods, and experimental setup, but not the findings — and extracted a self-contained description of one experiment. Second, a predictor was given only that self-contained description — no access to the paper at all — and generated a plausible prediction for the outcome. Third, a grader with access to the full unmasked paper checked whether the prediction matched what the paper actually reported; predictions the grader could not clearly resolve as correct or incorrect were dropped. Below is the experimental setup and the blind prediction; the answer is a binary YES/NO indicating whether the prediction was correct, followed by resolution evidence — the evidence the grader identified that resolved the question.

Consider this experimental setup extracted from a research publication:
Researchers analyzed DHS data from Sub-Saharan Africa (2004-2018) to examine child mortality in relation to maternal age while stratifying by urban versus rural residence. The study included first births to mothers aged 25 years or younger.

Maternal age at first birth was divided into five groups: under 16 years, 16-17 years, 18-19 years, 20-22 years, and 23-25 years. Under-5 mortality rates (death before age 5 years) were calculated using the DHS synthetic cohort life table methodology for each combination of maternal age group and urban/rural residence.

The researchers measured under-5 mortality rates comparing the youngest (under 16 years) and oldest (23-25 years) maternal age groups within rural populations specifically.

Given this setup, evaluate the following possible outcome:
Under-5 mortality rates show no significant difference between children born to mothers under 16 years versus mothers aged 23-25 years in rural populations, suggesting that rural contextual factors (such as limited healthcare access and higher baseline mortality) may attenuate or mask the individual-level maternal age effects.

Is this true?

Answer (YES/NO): NO